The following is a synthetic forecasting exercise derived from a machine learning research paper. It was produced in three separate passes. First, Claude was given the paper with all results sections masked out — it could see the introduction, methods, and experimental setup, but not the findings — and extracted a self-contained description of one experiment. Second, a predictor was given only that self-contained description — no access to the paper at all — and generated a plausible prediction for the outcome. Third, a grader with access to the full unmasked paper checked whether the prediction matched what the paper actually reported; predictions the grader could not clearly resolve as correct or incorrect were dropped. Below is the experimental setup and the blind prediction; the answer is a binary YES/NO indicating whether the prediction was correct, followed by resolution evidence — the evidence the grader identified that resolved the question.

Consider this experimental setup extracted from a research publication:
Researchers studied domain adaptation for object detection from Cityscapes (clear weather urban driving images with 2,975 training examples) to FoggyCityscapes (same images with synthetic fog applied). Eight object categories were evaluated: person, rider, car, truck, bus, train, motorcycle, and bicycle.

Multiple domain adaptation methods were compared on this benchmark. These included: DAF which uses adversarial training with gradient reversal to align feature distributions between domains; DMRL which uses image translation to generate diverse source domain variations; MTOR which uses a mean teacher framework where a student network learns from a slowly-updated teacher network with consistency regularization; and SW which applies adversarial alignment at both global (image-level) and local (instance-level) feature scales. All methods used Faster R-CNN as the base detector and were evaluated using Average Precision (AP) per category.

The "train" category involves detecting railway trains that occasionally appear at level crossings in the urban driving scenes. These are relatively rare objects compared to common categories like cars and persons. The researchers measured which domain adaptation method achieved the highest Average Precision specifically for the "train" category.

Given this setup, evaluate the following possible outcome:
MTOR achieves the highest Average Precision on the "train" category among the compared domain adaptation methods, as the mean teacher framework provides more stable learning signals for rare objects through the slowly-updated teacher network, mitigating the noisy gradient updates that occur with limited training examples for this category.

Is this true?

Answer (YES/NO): YES